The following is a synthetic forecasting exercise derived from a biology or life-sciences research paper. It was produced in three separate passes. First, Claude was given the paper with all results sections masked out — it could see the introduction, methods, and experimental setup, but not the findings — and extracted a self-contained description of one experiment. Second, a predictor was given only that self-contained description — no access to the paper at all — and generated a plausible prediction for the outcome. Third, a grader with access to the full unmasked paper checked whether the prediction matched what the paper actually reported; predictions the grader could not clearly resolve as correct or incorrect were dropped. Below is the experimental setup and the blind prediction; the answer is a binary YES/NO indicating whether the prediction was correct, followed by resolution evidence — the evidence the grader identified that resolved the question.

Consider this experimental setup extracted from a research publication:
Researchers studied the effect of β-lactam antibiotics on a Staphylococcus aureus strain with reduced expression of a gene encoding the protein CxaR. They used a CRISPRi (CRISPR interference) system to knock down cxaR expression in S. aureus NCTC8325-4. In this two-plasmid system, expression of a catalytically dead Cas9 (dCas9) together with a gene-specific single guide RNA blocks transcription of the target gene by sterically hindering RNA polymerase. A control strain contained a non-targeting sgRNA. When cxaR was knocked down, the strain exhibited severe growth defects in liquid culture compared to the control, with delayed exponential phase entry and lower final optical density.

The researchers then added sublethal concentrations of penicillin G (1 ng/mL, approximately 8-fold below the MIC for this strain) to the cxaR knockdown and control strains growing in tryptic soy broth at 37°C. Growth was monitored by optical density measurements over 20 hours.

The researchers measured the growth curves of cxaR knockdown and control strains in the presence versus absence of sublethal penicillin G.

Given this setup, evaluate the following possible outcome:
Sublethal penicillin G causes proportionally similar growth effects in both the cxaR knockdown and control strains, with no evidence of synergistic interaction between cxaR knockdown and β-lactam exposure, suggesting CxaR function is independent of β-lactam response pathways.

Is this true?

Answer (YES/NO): NO